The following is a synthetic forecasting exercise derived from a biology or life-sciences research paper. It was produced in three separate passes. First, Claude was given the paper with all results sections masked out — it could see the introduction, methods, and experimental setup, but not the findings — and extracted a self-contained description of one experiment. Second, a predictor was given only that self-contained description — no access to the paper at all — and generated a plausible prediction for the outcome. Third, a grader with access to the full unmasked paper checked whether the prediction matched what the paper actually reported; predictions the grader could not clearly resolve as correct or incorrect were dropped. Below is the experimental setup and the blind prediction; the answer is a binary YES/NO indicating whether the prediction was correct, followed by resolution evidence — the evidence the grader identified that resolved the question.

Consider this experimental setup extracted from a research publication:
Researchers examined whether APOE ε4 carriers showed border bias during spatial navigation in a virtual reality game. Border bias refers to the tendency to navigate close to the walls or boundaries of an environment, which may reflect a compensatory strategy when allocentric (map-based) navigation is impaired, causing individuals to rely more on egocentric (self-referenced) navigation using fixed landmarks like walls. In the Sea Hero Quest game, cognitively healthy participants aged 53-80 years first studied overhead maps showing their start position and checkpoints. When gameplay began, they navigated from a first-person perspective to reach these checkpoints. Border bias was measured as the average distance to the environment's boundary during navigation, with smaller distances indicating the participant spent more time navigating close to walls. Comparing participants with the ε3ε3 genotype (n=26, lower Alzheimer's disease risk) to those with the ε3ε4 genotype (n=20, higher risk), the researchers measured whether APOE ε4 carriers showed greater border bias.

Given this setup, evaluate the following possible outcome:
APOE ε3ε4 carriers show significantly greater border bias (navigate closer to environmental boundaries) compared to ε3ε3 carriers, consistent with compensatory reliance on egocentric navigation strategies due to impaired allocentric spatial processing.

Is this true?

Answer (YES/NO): YES